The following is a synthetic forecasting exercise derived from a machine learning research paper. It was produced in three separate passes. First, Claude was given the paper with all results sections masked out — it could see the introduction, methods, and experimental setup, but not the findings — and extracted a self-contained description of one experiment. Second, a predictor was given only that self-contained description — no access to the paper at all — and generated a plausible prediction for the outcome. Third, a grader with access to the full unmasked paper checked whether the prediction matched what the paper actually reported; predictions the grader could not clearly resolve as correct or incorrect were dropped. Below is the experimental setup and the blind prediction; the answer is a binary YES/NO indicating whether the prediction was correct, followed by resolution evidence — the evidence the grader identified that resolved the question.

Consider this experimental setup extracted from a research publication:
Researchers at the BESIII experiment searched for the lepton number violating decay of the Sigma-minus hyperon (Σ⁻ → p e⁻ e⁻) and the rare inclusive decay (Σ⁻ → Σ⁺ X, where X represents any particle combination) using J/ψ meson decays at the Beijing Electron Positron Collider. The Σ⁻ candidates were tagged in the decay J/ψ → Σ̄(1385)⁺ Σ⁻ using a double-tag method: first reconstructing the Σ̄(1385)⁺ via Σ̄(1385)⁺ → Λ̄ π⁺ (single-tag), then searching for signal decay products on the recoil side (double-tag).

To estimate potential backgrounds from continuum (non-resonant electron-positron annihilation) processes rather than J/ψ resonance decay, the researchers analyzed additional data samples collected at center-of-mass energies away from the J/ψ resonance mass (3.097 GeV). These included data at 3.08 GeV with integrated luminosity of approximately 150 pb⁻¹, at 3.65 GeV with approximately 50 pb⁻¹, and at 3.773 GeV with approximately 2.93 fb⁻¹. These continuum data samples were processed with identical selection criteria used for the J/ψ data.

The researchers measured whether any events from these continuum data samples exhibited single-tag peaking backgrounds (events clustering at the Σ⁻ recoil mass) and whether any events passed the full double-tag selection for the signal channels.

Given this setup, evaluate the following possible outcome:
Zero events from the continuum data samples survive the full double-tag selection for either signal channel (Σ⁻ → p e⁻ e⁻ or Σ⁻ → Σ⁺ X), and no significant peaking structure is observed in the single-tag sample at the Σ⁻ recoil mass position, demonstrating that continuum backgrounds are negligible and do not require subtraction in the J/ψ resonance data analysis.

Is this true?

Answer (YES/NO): YES